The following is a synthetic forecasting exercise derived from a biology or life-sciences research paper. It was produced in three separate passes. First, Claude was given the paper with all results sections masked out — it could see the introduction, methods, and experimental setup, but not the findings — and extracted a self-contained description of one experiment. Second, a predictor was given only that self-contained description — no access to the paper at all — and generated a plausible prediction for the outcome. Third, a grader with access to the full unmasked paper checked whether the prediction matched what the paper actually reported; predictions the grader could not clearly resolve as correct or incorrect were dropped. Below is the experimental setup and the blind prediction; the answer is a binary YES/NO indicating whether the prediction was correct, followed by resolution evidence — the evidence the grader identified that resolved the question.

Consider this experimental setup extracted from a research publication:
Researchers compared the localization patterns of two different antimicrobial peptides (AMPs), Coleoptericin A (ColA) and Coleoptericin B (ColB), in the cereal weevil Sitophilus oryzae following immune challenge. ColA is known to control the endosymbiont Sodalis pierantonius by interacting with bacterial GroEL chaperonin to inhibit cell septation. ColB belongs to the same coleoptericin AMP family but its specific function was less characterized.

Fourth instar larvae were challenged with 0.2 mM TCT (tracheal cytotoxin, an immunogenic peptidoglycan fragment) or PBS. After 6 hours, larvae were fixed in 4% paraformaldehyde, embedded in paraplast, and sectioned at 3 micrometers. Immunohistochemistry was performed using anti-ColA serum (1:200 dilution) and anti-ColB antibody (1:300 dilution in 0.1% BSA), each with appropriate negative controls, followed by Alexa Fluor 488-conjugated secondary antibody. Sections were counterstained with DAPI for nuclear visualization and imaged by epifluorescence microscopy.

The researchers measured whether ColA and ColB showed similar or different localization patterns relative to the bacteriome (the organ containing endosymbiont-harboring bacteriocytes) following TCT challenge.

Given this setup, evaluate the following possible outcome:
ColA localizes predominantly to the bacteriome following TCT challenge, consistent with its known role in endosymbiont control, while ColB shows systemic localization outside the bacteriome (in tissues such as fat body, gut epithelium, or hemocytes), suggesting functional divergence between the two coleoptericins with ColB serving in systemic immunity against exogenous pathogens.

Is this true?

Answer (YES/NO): NO